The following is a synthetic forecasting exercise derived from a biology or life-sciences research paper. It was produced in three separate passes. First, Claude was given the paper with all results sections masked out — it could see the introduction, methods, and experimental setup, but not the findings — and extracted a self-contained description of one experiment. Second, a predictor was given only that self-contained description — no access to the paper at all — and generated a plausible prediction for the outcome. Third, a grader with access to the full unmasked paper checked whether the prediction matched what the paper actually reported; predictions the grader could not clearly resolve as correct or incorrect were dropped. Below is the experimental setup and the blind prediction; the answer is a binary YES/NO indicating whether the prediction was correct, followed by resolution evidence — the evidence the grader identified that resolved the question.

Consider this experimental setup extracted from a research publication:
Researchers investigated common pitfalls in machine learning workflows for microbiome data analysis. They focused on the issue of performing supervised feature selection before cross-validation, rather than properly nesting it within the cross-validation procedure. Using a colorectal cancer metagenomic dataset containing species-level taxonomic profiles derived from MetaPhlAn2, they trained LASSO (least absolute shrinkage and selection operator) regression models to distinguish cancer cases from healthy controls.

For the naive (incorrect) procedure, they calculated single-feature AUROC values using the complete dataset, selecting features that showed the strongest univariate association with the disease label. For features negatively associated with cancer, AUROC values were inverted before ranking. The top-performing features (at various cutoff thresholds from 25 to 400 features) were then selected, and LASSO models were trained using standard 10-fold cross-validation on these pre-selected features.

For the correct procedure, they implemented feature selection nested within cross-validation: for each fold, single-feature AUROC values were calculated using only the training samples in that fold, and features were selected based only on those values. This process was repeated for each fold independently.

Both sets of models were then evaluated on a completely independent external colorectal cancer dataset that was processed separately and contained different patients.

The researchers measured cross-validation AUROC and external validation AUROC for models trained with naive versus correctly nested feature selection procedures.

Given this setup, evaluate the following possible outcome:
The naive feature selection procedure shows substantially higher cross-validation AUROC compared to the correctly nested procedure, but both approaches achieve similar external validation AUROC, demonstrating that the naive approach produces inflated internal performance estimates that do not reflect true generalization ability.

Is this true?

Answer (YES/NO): NO